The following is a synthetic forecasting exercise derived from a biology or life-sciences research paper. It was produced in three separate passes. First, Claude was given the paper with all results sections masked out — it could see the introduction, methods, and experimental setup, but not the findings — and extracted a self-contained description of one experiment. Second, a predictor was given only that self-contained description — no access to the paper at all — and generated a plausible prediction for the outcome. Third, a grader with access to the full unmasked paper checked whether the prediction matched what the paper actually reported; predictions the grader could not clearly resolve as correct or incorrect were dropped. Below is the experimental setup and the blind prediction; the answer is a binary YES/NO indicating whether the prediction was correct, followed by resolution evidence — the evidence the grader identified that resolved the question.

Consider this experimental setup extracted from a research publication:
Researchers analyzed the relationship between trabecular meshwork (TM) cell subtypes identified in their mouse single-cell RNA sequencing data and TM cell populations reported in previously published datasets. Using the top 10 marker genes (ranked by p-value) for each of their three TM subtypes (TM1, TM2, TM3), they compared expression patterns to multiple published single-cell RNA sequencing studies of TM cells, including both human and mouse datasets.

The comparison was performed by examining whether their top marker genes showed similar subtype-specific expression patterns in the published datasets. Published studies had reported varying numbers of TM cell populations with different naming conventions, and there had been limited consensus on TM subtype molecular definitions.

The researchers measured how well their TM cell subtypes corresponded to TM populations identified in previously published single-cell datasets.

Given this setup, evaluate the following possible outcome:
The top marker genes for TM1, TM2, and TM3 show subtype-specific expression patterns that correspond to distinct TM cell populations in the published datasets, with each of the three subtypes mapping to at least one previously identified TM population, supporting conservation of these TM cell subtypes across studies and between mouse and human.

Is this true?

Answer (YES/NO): YES